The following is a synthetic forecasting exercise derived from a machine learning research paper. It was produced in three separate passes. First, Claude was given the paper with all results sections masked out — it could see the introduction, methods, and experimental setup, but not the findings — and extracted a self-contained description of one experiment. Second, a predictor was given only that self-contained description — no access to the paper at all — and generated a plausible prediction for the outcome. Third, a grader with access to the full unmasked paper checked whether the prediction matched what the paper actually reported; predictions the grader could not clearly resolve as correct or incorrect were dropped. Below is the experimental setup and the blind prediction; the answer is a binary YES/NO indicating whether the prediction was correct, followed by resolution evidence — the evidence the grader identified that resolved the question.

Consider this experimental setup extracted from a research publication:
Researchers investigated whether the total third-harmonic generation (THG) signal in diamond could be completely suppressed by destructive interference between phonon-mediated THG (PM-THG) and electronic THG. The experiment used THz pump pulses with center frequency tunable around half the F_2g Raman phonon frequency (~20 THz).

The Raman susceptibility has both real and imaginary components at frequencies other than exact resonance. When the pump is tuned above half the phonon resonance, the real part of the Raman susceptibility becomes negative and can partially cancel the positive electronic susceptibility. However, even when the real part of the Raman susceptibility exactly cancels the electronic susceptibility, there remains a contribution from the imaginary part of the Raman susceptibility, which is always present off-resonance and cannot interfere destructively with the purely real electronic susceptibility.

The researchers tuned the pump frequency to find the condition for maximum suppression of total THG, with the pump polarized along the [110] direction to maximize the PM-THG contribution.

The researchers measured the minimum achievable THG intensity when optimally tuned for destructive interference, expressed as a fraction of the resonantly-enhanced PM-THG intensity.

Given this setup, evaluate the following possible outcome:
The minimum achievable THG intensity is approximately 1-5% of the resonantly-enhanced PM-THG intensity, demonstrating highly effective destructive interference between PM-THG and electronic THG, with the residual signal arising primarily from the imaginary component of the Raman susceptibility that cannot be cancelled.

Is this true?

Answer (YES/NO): NO